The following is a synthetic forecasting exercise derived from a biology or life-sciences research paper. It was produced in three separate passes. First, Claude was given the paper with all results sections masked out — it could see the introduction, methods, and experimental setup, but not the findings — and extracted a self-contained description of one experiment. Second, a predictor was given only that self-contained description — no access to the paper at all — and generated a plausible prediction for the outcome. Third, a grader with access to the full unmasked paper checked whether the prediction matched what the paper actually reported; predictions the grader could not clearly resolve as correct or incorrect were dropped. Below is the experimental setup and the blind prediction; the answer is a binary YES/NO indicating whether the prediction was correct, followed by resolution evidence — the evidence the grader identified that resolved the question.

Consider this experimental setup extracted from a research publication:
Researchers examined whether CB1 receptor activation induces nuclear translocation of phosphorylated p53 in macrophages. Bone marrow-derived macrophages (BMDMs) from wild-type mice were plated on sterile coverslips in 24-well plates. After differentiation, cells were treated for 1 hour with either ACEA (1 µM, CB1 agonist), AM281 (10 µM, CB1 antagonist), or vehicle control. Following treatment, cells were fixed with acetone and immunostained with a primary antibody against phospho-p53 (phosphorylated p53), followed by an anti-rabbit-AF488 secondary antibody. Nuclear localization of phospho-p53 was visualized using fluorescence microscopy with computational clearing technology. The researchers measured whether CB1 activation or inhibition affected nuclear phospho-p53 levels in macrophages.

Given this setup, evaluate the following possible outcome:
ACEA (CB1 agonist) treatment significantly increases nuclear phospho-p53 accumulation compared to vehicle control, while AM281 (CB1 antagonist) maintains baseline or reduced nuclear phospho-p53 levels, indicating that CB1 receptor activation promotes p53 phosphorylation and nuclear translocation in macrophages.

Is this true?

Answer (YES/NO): NO